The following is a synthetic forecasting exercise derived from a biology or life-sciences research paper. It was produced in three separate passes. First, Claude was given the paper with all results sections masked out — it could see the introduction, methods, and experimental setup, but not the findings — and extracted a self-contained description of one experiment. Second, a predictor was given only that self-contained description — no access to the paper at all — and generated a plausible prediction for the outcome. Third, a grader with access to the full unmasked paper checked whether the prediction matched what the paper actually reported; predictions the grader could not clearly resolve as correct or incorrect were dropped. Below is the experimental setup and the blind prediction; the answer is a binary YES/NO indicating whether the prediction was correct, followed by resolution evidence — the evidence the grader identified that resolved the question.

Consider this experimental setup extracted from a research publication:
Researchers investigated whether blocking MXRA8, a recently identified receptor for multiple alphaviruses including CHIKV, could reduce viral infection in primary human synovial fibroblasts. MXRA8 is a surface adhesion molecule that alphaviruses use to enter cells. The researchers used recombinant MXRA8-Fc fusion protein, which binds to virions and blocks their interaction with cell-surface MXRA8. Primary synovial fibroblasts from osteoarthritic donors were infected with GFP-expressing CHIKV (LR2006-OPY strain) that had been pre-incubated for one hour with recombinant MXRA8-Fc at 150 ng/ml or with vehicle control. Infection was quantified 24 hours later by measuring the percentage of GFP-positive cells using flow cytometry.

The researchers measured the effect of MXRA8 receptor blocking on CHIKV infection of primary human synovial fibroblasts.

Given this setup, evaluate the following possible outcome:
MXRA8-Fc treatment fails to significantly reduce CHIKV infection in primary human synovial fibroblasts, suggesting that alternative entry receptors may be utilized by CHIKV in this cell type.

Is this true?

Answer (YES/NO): NO